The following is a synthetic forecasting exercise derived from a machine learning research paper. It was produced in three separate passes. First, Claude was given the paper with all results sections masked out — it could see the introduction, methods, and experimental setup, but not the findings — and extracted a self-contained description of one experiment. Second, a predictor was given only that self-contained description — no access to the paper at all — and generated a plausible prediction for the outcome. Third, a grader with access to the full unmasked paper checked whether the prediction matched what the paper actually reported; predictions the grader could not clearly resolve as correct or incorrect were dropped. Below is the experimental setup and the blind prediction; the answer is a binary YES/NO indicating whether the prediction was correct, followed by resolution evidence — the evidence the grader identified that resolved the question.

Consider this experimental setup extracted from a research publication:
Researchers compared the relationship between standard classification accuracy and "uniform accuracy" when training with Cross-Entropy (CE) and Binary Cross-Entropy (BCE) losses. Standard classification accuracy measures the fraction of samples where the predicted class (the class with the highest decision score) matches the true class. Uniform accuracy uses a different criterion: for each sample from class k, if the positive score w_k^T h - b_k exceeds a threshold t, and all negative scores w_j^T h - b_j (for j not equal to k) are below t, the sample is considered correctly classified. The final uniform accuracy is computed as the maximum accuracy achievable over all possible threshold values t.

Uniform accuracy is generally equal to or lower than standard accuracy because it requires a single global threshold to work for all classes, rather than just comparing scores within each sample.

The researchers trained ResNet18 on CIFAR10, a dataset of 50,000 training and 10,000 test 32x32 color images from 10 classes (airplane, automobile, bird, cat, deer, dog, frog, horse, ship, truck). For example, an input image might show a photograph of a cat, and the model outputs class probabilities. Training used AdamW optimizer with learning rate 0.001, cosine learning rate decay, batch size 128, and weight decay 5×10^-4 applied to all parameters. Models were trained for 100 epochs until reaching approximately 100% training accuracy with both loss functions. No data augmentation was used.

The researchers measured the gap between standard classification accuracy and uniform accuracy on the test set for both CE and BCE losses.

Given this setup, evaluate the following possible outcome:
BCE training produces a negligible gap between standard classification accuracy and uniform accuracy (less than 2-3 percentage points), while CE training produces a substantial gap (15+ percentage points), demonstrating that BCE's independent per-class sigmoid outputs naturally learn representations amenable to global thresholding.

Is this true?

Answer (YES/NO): NO